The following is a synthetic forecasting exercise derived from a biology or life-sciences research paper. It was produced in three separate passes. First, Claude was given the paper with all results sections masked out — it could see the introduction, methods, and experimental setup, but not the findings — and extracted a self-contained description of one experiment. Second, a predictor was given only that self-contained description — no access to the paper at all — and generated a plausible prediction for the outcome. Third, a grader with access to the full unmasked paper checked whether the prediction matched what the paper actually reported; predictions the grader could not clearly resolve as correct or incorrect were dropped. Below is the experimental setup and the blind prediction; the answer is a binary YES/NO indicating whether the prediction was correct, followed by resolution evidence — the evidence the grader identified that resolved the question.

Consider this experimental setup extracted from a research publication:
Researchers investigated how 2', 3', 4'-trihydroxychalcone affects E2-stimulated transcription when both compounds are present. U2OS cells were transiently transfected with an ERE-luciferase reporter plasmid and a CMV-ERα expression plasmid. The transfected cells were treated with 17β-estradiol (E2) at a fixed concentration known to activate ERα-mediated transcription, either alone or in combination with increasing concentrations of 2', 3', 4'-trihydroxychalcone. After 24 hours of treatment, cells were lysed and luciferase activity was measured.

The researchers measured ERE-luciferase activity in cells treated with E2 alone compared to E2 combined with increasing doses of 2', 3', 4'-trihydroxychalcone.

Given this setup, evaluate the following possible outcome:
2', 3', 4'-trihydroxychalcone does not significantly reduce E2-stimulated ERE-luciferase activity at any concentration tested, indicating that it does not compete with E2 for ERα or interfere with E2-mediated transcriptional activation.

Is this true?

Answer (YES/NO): NO